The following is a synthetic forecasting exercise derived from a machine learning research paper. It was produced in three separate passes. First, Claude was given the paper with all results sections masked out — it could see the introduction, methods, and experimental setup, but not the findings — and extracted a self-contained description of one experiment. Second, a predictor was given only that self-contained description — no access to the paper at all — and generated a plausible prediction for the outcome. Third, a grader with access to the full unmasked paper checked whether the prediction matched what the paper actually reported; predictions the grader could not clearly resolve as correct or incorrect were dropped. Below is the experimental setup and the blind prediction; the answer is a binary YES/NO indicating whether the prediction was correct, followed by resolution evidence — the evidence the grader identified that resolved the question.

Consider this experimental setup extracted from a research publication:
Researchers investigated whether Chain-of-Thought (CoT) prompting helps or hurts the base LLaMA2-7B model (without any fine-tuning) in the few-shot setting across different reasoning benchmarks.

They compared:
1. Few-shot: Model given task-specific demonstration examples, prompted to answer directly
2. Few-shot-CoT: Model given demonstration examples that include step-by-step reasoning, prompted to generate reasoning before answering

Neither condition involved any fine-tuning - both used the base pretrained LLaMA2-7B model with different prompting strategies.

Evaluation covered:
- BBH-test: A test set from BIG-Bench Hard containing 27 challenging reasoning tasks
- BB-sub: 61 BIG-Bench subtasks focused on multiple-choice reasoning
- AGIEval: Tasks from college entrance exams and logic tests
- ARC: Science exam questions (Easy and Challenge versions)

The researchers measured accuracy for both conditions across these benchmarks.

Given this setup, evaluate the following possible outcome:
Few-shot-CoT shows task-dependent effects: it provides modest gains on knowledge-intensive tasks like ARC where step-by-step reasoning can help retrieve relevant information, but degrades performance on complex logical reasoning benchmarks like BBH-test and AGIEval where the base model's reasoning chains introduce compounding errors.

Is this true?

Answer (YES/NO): NO